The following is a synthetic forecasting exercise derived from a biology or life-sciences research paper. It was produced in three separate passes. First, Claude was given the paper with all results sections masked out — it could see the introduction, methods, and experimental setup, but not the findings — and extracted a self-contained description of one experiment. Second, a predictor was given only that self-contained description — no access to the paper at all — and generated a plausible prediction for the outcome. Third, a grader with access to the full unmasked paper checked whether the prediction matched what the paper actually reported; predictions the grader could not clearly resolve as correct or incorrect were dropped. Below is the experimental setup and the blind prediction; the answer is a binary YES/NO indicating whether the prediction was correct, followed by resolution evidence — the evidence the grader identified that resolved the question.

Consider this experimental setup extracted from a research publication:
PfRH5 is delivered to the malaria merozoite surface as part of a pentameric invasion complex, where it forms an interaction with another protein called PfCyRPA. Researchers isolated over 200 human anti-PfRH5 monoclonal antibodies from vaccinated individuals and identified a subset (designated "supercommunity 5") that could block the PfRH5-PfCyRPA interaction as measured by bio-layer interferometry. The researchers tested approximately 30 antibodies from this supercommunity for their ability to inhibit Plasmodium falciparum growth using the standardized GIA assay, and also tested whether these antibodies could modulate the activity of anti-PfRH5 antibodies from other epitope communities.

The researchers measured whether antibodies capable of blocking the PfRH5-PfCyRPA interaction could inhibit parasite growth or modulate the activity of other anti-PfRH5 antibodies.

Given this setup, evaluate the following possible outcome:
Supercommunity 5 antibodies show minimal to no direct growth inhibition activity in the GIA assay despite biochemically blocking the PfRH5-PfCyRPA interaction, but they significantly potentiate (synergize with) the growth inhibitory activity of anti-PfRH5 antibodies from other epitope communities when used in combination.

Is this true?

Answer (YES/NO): NO